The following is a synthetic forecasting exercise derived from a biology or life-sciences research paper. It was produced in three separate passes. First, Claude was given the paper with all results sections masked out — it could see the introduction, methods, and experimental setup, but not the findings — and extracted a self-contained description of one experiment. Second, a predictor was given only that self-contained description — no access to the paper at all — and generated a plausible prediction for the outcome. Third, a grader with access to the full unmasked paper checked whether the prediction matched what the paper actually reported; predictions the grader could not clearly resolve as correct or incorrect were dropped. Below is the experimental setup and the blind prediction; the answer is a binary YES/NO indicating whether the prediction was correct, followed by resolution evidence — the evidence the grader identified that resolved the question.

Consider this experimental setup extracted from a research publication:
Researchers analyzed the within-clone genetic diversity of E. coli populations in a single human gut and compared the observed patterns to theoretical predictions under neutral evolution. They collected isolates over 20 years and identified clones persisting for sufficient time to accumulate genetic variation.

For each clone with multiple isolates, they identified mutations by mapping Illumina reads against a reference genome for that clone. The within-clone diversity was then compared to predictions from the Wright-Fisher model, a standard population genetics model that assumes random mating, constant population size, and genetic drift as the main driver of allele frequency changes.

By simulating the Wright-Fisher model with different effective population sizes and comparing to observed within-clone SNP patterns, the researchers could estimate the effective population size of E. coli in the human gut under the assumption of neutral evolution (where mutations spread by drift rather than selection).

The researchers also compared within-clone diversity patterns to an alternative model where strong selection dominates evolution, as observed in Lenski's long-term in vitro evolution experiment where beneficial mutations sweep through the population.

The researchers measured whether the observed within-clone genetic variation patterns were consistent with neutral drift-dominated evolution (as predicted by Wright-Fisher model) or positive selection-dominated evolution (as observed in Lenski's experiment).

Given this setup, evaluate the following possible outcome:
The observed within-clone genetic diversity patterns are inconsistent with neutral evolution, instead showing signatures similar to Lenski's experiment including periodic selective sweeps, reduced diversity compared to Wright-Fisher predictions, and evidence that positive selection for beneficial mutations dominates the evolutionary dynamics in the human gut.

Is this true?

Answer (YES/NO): NO